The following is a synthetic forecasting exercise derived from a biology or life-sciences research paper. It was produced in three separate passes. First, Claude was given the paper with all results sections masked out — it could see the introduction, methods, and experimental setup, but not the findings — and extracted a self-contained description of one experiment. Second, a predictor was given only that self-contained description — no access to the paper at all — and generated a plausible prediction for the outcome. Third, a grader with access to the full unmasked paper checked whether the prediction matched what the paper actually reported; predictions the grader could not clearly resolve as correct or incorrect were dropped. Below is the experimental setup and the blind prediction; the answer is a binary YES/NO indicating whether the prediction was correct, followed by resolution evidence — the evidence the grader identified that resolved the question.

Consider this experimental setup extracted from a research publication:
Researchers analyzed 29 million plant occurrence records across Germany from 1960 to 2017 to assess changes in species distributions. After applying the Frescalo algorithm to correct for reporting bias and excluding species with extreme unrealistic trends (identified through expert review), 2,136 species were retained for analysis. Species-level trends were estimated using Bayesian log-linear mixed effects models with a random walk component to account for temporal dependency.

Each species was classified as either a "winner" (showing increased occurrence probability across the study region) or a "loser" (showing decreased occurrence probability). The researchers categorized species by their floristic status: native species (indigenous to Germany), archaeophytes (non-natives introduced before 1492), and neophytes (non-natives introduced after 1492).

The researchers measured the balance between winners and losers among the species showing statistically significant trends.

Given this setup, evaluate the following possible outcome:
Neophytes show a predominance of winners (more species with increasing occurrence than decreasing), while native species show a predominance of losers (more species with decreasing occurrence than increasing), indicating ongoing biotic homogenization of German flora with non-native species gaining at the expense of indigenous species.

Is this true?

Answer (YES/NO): YES